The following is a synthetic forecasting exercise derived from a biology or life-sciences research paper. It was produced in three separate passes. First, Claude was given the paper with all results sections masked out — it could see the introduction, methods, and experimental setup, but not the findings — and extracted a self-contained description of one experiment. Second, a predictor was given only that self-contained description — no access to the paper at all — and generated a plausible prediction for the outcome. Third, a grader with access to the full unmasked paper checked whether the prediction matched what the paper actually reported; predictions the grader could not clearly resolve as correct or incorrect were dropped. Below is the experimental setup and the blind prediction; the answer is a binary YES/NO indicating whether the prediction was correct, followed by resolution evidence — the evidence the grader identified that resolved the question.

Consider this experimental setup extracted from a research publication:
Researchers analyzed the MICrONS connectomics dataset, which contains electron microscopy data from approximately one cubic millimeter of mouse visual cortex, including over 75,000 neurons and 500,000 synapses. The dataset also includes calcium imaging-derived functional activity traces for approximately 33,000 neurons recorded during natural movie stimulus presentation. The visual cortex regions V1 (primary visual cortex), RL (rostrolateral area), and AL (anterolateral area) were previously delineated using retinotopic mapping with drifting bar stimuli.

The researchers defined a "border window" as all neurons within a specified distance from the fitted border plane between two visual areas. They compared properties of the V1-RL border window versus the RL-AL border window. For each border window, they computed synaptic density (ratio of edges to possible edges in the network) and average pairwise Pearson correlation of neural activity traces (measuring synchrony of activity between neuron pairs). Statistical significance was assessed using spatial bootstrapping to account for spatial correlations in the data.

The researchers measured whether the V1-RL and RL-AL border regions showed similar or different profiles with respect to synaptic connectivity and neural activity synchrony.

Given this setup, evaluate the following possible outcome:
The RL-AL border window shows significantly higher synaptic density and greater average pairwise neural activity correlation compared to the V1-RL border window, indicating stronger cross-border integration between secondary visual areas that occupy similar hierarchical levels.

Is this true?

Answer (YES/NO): NO